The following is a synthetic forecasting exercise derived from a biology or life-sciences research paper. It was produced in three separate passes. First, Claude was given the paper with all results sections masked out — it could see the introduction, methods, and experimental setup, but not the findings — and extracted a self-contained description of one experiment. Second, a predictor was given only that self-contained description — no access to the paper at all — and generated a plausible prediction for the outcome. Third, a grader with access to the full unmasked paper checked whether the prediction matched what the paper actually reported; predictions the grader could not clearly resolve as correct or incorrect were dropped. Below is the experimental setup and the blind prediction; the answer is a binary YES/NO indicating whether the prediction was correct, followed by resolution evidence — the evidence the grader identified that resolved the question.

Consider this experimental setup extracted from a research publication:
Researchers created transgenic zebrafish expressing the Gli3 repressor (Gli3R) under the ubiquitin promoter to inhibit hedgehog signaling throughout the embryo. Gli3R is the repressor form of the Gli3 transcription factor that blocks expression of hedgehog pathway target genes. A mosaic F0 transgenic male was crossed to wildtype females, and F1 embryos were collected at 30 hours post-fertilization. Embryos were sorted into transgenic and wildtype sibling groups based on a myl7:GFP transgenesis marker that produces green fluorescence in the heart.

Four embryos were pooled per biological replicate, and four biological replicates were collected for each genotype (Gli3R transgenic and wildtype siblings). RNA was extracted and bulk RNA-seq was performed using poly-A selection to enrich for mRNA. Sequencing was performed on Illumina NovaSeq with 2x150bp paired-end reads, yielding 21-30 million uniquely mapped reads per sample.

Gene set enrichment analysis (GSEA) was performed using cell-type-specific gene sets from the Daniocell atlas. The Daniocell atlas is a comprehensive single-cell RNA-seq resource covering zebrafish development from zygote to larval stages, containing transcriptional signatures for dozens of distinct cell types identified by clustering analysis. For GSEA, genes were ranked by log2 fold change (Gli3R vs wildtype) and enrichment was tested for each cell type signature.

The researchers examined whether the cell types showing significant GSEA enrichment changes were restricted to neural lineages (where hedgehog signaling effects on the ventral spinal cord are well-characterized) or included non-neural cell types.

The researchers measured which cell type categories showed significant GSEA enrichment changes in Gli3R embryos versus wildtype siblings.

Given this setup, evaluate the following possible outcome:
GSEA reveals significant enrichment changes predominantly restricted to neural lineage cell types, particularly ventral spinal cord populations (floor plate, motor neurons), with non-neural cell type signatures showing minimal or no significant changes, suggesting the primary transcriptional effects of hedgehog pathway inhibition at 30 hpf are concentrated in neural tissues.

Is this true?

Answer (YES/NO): NO